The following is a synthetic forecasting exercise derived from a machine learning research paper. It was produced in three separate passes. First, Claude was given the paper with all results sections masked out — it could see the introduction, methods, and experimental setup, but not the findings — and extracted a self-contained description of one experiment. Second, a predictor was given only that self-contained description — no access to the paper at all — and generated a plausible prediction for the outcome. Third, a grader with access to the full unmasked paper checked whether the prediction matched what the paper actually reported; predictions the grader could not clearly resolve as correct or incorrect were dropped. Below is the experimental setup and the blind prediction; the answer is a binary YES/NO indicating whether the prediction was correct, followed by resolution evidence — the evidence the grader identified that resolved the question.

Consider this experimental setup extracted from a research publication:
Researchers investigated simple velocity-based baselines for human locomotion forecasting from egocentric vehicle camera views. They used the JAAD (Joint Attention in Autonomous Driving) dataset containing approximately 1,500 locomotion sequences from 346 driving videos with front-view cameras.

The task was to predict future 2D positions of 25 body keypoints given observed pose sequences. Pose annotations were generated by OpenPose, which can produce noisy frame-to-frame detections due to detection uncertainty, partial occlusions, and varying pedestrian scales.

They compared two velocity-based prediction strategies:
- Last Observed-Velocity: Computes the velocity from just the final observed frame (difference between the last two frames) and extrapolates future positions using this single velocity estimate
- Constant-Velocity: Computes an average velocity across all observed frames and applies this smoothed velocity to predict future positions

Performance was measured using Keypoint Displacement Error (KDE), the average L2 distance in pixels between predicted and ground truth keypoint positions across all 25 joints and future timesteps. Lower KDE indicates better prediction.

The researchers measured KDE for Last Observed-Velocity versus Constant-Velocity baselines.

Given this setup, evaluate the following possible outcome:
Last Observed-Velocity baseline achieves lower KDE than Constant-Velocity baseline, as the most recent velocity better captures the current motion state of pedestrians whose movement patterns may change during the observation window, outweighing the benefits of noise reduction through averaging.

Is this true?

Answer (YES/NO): NO